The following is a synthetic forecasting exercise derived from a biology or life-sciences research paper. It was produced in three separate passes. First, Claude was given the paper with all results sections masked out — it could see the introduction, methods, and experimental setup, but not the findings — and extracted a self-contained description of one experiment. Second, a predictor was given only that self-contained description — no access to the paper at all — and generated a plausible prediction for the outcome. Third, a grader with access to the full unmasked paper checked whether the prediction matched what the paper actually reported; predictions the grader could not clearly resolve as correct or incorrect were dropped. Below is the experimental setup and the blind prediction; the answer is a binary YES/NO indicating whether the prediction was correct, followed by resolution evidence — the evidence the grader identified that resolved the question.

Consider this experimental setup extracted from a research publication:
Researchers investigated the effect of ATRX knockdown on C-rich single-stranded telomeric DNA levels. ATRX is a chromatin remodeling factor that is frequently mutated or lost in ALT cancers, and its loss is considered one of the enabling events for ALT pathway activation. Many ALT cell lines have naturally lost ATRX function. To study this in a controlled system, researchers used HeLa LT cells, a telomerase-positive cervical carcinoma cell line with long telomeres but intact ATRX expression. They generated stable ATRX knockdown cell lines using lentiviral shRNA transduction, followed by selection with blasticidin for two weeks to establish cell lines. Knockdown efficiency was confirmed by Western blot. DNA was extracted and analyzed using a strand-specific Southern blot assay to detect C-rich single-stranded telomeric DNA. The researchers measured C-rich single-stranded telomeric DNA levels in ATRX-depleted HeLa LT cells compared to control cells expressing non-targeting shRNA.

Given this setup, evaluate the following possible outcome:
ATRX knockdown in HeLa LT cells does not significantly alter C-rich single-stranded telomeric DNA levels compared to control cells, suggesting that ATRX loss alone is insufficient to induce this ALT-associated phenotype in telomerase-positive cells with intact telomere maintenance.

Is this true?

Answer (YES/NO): YES